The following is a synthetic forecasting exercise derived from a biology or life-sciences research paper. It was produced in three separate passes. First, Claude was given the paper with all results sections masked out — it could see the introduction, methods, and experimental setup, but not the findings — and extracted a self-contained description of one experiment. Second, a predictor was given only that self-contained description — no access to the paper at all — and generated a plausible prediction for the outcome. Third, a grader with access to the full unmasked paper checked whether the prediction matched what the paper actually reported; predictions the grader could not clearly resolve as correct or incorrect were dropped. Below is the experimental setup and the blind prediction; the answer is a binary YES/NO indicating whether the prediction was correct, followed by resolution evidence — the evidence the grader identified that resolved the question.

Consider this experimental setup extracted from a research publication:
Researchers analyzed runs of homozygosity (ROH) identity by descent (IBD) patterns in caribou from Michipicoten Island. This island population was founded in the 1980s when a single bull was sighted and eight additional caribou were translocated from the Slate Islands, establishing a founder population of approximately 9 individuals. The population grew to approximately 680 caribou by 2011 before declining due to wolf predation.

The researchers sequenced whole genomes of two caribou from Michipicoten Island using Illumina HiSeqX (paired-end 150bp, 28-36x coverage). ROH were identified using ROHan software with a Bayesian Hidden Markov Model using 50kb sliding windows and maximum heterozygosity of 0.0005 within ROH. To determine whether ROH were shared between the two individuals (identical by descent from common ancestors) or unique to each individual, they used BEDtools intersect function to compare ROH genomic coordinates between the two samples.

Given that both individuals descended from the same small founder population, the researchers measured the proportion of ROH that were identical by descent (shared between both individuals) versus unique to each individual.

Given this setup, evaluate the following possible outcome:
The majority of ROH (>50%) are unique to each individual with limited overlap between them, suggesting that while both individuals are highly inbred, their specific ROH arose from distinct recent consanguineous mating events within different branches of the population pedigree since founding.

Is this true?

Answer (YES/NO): YES